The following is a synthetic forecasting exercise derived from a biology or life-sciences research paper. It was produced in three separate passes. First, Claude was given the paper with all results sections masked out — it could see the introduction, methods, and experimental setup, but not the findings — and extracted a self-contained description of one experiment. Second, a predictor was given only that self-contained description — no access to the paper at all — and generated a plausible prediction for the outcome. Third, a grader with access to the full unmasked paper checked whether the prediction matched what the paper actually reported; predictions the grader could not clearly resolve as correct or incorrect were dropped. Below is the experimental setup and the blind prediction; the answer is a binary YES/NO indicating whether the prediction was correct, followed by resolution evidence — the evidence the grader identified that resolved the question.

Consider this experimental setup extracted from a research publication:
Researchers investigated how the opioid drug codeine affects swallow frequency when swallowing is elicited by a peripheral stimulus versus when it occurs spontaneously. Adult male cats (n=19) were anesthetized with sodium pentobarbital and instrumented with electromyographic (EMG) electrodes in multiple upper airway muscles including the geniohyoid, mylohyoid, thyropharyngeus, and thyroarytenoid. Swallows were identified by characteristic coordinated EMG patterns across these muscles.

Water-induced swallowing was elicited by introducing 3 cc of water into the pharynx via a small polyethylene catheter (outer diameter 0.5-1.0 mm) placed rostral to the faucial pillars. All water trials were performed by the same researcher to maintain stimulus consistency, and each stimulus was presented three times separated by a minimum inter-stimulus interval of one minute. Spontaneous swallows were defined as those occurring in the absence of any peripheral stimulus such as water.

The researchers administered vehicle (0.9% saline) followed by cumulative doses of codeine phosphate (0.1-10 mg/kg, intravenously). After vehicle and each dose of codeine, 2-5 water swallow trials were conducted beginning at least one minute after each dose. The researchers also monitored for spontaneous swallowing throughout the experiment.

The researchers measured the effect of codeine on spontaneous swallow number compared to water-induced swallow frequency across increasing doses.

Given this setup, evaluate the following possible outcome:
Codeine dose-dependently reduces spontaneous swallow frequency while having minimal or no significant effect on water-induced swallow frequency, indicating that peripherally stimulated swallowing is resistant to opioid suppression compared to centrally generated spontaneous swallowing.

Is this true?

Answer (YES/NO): NO